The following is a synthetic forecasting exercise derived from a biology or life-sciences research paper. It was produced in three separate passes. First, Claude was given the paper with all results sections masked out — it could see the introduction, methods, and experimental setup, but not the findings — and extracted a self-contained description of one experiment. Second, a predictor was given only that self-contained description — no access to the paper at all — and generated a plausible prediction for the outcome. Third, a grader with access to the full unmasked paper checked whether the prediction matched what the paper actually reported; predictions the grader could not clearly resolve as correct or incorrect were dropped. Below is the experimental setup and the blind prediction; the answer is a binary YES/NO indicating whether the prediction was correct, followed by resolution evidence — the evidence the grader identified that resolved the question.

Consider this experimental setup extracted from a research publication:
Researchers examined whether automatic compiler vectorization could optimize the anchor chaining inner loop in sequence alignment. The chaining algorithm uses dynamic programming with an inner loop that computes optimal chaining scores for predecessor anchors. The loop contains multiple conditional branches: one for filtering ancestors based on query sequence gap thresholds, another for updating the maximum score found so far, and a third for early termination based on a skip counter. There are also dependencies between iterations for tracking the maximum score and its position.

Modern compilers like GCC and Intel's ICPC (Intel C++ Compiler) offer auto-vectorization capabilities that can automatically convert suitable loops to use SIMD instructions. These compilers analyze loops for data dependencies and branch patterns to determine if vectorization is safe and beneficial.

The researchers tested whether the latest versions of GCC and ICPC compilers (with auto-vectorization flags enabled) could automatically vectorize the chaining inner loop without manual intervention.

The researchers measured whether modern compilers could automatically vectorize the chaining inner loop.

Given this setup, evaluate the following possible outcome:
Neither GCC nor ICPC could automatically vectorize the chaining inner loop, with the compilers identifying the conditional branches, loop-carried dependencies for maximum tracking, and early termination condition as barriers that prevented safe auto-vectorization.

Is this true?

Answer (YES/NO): NO